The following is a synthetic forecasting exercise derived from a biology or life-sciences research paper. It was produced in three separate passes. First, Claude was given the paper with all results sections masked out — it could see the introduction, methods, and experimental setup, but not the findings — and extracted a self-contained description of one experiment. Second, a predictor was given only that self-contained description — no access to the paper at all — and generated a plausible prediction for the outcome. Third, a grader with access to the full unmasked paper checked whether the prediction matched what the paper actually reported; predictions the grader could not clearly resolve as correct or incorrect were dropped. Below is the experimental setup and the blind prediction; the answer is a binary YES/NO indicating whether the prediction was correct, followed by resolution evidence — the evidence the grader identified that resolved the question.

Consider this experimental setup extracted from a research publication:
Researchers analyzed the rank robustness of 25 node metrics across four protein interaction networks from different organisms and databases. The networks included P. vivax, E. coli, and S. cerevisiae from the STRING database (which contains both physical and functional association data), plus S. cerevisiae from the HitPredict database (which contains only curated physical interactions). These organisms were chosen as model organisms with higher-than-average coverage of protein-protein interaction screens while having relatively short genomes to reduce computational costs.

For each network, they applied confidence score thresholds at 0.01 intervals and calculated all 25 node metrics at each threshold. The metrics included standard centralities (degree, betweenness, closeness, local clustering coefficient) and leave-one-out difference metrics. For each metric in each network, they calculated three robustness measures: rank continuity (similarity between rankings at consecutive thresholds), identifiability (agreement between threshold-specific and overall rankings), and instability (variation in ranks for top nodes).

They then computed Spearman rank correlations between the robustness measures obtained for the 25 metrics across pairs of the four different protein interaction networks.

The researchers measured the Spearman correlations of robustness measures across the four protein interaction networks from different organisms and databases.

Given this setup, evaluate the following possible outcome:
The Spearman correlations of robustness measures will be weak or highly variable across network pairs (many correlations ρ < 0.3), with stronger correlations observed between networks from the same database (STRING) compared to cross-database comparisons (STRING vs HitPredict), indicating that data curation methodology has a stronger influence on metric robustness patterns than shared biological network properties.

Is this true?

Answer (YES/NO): NO